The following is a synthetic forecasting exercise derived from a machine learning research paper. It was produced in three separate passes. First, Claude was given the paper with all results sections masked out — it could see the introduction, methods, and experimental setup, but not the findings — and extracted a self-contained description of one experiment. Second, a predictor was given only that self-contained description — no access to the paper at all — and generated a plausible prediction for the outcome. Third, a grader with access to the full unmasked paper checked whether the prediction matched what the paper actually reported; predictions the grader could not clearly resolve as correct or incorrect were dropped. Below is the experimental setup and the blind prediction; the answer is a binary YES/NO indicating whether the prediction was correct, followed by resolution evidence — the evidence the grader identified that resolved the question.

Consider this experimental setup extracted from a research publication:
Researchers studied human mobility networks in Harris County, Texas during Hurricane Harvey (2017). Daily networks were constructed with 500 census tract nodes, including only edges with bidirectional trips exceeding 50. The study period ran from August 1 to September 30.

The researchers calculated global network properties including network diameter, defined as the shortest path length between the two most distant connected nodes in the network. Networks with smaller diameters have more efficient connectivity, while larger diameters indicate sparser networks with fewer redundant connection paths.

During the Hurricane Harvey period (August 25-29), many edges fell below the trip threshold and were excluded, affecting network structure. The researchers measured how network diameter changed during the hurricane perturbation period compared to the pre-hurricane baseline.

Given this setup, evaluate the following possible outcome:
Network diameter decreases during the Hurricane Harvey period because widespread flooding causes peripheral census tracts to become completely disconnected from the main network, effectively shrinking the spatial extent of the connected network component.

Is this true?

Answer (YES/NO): NO